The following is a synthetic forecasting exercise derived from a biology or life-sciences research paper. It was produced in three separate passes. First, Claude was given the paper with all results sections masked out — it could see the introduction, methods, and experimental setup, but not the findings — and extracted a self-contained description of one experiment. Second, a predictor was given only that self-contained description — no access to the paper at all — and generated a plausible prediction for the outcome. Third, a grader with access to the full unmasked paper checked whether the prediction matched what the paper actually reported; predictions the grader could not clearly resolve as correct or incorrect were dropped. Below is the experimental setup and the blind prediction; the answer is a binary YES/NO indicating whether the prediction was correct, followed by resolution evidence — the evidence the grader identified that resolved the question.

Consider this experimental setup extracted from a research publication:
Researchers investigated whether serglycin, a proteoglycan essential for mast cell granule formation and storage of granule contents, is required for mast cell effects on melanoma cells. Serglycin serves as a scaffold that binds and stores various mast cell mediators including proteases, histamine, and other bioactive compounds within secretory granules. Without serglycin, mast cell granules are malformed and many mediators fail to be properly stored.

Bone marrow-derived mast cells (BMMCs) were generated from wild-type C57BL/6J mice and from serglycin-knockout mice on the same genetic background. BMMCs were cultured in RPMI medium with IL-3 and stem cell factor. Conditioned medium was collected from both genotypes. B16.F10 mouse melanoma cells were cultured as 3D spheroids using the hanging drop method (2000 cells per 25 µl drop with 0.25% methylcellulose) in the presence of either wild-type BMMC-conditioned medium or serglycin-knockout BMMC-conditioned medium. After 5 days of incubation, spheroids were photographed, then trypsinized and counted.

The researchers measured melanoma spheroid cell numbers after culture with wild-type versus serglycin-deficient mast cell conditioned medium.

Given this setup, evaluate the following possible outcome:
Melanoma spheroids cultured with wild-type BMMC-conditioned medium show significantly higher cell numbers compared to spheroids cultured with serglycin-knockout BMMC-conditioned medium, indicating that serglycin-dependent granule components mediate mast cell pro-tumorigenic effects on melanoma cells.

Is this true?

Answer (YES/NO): NO